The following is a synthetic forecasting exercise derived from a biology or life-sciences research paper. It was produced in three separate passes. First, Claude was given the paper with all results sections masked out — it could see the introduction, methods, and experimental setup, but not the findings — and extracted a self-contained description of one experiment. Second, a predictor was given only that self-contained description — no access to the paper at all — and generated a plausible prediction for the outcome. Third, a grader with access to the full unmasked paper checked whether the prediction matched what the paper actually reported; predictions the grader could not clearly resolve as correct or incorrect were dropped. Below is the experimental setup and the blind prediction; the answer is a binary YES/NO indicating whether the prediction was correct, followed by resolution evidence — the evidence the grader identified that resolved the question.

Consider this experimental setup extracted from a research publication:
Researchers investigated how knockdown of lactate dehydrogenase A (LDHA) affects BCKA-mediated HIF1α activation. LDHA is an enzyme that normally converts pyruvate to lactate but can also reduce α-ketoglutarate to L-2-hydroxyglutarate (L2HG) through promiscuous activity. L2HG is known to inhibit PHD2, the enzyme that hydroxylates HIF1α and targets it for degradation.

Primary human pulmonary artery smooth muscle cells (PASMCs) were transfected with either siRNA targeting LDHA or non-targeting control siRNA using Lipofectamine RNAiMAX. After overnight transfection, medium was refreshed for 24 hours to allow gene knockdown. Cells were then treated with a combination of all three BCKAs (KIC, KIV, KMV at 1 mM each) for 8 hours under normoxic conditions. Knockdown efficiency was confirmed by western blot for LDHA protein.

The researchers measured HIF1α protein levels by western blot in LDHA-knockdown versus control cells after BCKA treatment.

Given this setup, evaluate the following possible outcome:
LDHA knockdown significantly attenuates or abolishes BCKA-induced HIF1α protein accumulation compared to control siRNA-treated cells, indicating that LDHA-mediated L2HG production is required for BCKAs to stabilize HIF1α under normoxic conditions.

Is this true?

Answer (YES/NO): YES